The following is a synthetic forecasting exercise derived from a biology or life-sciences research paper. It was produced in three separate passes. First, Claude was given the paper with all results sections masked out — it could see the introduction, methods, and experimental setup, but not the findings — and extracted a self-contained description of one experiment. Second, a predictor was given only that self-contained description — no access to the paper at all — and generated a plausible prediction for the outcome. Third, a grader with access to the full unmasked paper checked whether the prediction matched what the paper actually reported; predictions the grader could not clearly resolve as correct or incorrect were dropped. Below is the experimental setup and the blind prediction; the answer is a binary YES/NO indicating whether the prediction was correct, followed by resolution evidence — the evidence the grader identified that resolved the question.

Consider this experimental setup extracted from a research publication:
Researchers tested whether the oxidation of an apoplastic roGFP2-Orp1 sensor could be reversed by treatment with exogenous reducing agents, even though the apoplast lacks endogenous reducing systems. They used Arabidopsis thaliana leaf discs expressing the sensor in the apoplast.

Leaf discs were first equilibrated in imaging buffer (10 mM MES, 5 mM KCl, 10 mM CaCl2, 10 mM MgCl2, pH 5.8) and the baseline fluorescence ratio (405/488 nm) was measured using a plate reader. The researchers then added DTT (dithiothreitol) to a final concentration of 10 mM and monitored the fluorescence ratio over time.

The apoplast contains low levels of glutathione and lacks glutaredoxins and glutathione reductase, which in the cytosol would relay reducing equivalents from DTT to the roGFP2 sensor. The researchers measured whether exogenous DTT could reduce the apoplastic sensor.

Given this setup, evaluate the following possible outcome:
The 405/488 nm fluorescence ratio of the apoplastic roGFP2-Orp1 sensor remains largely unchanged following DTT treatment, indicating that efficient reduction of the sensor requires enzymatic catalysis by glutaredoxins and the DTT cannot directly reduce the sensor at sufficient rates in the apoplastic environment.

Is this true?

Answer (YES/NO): NO